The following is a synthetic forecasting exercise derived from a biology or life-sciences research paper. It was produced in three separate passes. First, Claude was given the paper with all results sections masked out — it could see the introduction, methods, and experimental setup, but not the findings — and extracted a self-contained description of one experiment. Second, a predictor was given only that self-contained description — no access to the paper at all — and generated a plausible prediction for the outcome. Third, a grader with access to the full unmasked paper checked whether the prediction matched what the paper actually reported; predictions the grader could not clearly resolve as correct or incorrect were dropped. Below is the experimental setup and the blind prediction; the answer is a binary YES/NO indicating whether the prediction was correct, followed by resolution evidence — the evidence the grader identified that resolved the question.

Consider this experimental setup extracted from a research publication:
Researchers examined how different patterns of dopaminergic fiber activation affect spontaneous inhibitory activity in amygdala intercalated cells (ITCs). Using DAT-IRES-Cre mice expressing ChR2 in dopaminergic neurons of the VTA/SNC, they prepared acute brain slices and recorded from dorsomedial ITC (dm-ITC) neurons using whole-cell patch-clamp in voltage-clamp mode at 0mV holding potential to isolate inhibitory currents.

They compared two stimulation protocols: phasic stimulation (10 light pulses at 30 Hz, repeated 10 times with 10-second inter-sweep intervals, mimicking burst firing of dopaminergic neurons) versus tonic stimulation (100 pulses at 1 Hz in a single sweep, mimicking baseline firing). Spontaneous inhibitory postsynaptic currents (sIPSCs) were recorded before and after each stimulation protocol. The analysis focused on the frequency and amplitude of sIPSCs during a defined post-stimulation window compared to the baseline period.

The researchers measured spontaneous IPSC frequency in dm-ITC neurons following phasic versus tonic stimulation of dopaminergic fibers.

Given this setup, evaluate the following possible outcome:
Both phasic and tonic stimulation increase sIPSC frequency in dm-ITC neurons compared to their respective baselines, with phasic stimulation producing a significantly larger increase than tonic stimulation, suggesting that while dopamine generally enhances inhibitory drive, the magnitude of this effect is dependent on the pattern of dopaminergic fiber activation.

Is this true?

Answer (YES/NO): NO